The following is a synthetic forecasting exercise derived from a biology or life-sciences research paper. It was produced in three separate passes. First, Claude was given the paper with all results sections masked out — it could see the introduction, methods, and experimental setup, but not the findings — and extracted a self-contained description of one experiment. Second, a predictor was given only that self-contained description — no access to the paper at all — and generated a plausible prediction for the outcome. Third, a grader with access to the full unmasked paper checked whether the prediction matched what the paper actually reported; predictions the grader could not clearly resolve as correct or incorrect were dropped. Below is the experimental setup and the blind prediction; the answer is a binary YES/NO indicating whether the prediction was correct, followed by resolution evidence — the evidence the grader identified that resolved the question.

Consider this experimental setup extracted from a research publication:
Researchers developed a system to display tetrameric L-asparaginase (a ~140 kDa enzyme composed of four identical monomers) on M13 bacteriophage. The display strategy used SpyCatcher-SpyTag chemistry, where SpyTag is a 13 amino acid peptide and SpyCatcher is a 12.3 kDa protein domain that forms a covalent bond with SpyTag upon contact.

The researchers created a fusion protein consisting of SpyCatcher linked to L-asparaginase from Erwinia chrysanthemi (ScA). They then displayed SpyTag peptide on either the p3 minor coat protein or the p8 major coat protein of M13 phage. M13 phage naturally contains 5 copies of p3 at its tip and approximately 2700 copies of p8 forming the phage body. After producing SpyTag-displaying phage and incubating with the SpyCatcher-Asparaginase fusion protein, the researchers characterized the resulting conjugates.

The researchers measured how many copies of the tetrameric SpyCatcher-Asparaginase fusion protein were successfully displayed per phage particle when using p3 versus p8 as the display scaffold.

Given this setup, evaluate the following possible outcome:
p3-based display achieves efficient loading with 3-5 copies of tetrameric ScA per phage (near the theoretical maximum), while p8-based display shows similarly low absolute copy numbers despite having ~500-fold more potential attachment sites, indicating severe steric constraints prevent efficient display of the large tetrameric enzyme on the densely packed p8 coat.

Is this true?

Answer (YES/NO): NO